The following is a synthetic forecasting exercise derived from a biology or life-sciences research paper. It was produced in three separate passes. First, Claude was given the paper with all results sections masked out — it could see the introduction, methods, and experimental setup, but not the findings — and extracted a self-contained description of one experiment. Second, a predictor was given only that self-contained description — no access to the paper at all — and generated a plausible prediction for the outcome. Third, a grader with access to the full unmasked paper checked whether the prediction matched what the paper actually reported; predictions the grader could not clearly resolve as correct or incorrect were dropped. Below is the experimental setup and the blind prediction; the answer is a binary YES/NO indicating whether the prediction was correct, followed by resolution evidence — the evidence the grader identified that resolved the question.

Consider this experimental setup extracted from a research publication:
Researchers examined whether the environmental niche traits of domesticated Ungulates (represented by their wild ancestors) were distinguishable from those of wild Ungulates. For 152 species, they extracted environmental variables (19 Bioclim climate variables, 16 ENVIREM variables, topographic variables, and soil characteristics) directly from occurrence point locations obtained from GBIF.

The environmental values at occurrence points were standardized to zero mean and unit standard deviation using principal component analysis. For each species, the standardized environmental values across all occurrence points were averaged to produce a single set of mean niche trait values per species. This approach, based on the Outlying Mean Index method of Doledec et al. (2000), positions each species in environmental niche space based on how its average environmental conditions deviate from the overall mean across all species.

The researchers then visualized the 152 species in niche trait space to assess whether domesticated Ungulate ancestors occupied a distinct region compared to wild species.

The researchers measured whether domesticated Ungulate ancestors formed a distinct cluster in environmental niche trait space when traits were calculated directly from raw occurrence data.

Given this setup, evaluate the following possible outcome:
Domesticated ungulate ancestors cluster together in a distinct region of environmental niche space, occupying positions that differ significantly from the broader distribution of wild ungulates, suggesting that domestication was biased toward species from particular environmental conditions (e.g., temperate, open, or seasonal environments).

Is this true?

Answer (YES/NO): NO